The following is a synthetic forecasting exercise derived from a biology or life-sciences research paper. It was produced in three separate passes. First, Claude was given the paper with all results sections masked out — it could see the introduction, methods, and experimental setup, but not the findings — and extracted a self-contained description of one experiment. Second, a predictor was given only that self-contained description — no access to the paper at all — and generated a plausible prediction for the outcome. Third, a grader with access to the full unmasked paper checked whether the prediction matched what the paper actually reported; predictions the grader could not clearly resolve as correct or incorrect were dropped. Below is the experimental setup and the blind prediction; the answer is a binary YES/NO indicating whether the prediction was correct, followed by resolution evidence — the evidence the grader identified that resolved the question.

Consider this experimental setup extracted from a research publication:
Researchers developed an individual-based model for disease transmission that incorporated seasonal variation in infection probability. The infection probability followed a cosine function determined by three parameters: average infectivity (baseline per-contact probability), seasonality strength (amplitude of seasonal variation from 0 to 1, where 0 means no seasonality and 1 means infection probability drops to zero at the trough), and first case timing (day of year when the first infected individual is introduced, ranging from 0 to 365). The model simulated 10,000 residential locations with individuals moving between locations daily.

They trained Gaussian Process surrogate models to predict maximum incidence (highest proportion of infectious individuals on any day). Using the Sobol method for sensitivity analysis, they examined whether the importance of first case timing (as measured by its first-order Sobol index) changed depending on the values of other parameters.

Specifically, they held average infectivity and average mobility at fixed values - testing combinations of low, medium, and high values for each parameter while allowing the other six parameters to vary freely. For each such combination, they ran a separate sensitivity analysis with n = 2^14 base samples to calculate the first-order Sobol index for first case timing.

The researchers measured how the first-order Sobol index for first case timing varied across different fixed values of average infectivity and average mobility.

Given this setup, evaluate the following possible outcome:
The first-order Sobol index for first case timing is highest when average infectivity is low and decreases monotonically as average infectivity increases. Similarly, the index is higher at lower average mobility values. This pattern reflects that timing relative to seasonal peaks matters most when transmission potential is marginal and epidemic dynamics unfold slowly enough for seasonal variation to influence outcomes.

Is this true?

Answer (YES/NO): NO